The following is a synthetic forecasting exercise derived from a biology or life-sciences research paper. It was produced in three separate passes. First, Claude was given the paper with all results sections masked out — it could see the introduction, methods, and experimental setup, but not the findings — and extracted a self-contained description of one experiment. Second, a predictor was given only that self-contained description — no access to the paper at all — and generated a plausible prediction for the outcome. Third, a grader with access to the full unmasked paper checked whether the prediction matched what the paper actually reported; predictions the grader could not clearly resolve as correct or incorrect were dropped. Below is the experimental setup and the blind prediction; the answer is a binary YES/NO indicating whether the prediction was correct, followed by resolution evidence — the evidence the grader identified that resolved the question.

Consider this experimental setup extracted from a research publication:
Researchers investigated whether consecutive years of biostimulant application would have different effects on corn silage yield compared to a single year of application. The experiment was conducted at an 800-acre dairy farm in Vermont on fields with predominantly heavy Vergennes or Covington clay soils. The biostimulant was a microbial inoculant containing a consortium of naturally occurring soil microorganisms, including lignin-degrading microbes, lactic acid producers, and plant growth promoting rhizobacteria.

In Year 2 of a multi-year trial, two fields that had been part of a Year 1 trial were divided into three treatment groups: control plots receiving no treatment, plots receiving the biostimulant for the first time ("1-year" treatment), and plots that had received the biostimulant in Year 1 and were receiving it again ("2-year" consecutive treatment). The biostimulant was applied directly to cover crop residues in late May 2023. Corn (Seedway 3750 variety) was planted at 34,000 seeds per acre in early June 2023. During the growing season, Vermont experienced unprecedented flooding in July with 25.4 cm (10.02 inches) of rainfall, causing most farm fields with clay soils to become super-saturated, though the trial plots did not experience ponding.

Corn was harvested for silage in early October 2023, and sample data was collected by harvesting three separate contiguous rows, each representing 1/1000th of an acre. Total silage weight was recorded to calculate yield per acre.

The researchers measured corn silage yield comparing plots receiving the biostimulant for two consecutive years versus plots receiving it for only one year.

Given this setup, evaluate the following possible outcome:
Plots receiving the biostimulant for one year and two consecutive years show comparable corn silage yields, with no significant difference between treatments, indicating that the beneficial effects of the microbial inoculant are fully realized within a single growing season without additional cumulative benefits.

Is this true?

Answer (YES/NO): NO